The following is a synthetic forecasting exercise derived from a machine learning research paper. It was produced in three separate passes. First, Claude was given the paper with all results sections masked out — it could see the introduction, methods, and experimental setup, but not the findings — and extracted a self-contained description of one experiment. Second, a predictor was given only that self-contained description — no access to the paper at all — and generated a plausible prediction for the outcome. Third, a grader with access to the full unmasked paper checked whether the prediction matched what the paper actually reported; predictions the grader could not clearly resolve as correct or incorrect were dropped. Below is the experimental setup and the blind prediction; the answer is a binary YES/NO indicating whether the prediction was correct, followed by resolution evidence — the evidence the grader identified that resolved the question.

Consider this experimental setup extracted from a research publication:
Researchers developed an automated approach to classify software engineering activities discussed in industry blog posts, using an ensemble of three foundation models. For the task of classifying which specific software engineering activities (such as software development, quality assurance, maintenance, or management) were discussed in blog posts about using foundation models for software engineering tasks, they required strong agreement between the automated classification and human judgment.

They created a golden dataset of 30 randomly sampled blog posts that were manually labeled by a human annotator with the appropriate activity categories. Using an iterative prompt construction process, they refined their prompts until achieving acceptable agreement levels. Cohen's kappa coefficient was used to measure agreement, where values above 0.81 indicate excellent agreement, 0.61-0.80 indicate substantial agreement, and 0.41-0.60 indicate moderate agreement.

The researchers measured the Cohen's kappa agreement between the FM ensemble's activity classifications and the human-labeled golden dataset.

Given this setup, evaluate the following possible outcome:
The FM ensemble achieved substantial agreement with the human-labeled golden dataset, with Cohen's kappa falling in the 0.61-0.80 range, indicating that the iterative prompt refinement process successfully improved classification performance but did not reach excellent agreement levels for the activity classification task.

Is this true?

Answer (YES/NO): NO